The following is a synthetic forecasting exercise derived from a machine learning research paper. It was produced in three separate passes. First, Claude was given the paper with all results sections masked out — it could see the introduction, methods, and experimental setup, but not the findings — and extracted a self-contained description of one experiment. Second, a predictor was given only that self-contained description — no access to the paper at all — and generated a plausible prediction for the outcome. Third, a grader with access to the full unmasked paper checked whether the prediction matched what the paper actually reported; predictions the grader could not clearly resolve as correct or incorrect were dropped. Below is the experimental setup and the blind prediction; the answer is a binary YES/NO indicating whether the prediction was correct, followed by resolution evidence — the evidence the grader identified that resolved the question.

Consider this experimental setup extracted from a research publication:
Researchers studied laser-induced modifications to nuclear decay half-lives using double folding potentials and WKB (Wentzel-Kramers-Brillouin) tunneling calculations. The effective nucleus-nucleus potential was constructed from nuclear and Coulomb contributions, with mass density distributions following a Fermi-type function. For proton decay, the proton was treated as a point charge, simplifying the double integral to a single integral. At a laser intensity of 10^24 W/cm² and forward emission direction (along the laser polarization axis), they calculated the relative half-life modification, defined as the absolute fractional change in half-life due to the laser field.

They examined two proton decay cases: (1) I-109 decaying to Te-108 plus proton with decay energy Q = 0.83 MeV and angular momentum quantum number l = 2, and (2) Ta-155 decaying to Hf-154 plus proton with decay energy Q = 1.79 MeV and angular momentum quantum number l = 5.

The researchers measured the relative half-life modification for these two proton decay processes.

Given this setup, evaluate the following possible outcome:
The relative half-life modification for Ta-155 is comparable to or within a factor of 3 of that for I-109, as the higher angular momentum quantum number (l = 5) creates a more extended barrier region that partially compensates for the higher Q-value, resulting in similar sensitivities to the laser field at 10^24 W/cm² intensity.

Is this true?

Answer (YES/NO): NO